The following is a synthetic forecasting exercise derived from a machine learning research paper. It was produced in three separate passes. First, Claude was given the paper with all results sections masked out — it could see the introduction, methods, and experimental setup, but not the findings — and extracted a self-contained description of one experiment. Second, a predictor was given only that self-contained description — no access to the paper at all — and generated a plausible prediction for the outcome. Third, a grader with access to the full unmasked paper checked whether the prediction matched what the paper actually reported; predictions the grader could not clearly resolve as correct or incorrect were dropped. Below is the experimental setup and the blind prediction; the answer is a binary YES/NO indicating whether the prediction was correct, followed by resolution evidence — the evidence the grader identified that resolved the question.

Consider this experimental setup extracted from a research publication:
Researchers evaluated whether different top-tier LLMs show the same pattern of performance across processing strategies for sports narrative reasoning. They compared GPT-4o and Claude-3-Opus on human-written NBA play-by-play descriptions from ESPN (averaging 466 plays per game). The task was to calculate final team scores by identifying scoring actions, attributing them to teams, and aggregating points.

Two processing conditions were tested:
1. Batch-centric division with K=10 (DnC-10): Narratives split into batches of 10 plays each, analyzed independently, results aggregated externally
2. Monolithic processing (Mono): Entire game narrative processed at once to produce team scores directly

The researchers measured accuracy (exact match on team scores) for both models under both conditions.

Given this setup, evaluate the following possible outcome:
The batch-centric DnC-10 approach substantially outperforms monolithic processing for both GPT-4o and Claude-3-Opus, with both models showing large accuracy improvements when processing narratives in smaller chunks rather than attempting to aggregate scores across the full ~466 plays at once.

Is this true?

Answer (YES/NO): NO